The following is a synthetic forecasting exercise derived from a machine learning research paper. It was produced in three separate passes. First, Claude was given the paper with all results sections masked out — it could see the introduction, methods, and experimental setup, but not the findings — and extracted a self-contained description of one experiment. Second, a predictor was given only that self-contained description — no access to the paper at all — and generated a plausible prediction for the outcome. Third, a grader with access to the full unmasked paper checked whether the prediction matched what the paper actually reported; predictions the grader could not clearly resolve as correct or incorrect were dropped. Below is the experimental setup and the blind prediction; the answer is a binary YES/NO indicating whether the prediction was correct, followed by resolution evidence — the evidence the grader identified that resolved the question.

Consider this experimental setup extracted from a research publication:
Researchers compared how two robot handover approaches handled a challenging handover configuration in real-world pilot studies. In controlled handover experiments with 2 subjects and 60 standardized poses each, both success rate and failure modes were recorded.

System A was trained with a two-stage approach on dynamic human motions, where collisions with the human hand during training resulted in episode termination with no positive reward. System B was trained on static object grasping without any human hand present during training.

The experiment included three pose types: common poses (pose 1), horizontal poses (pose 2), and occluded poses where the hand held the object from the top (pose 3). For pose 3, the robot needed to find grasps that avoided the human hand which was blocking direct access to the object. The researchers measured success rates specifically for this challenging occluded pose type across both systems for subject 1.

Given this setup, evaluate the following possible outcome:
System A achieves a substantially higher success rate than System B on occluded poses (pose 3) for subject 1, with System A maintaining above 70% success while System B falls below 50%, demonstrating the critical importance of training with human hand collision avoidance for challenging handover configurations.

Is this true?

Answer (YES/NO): NO